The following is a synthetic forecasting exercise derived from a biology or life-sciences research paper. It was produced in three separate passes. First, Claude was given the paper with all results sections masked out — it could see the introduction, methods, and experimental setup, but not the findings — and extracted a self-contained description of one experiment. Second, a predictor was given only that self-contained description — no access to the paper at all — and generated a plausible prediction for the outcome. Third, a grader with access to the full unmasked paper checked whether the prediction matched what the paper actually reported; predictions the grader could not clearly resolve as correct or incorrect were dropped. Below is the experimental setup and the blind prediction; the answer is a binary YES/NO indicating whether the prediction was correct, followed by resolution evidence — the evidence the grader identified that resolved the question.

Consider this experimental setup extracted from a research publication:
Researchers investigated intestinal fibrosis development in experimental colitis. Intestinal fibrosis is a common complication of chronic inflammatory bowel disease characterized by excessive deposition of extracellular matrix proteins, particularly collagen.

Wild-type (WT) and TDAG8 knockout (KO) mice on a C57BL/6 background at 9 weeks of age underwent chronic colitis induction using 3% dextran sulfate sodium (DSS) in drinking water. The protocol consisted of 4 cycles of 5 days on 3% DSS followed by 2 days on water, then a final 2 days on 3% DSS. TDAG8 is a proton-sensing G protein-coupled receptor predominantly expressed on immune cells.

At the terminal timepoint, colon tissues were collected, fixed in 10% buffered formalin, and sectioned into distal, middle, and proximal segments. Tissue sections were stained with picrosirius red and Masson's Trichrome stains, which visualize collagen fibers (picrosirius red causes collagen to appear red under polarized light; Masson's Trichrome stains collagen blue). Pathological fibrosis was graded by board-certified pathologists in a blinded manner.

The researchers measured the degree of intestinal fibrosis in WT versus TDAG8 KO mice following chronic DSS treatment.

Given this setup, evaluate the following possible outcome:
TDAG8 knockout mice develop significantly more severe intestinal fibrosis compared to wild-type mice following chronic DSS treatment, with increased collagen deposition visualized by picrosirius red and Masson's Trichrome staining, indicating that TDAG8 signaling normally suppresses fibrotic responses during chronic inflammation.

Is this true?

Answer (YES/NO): YES